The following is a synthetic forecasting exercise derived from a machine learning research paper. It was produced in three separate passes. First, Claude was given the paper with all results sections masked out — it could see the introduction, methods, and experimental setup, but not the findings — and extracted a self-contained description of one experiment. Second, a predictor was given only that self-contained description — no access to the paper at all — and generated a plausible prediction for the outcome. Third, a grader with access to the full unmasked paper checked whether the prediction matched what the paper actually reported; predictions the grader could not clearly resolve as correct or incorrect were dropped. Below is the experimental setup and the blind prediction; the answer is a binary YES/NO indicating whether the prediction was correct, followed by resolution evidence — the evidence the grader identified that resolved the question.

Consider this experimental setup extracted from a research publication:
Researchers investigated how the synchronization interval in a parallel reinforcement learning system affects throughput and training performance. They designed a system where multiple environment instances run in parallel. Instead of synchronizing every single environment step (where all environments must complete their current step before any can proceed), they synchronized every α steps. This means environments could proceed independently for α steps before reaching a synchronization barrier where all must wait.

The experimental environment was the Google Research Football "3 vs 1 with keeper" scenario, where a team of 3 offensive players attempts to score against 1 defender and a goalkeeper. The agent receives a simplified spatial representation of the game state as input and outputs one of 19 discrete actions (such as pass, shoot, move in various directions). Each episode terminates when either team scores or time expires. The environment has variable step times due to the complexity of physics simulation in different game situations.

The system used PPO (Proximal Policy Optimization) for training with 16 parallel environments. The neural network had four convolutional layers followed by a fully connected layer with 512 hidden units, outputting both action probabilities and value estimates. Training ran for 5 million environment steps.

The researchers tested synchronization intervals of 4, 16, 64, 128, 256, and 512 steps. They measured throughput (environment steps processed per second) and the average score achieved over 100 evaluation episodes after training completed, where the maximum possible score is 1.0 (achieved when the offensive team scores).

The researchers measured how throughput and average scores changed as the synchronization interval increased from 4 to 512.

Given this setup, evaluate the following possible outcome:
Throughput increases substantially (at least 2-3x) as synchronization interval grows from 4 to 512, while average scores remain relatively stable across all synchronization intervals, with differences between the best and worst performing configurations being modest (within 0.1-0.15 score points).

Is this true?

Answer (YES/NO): YES